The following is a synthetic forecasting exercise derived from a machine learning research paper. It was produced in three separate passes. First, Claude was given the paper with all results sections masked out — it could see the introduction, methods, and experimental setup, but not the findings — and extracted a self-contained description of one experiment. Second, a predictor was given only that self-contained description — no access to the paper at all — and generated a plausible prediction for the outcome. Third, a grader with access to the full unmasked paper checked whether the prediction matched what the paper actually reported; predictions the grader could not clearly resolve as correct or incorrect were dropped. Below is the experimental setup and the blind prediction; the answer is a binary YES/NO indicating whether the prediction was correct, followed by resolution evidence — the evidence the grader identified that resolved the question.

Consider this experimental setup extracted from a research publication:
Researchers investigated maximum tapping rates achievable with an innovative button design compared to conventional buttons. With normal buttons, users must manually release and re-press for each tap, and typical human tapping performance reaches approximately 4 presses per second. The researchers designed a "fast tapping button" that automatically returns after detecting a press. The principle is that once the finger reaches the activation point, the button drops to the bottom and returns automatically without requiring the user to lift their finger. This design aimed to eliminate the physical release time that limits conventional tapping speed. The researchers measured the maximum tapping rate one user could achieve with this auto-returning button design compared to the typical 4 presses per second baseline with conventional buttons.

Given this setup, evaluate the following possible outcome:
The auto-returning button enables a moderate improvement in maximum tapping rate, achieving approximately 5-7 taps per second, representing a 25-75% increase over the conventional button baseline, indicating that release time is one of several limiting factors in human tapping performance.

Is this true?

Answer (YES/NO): NO